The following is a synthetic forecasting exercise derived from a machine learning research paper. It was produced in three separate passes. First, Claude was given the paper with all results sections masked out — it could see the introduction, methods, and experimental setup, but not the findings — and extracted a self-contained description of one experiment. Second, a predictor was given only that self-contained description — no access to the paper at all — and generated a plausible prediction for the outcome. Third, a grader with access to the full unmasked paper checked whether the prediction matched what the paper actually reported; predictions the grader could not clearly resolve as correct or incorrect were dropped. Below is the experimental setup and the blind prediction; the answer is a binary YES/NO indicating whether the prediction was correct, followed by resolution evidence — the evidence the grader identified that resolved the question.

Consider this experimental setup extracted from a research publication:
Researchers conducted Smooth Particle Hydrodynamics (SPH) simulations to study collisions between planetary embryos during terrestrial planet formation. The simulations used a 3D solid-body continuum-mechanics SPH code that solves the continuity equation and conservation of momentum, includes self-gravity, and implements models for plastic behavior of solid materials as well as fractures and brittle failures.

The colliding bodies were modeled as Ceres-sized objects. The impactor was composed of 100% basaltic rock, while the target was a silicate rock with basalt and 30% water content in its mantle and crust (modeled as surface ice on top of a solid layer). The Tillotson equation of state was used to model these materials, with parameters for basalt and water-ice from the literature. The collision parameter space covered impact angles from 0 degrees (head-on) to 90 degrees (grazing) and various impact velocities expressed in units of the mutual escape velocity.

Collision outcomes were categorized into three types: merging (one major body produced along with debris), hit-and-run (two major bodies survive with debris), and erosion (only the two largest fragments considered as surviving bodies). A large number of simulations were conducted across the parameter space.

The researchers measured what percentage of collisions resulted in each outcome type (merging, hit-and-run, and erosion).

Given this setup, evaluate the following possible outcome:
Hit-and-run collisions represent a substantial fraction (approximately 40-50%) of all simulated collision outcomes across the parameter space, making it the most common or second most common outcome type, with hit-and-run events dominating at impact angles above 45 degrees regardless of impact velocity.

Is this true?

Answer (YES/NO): NO